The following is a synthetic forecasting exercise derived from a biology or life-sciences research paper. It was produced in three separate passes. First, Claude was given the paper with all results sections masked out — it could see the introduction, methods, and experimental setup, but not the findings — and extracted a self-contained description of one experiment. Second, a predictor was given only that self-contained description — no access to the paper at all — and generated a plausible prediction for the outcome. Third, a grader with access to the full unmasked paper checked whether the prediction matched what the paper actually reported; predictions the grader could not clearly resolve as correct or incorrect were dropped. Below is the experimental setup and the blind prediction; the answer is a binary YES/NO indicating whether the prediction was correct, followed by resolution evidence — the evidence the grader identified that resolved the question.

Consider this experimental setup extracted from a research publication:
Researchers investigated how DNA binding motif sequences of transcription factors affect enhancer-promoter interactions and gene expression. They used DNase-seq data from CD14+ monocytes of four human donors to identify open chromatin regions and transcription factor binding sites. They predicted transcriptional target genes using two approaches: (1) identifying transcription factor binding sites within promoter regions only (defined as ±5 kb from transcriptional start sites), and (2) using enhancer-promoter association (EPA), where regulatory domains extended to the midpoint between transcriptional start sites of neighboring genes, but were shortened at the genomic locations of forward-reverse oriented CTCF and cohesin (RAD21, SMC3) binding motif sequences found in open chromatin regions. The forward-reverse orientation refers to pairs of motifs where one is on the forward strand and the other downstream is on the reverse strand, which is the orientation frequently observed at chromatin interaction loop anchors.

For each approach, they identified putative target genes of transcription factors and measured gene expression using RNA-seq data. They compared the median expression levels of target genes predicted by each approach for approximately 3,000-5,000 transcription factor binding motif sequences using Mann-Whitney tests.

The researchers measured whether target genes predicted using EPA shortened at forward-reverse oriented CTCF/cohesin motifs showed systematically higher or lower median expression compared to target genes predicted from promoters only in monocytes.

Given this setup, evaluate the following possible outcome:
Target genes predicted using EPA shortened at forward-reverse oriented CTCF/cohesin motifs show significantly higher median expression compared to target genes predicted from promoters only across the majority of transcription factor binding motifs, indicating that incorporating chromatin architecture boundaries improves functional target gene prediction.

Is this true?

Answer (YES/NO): YES